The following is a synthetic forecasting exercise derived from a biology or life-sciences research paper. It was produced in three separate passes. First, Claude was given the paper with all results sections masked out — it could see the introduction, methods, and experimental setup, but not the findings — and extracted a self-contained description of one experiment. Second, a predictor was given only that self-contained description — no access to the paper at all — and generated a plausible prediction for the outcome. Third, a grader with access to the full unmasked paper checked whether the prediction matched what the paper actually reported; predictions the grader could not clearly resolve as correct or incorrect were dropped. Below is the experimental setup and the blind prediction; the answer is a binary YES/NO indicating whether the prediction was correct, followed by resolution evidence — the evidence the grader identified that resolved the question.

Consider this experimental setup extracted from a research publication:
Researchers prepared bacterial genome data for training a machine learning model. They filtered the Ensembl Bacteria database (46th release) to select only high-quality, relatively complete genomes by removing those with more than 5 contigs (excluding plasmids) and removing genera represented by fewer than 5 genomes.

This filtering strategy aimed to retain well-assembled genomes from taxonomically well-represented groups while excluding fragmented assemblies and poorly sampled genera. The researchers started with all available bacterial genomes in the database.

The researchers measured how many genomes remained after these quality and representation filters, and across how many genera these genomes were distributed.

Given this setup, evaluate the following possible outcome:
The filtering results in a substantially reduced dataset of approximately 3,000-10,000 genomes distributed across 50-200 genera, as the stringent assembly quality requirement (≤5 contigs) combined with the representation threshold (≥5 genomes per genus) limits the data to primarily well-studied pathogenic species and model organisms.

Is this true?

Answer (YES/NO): YES